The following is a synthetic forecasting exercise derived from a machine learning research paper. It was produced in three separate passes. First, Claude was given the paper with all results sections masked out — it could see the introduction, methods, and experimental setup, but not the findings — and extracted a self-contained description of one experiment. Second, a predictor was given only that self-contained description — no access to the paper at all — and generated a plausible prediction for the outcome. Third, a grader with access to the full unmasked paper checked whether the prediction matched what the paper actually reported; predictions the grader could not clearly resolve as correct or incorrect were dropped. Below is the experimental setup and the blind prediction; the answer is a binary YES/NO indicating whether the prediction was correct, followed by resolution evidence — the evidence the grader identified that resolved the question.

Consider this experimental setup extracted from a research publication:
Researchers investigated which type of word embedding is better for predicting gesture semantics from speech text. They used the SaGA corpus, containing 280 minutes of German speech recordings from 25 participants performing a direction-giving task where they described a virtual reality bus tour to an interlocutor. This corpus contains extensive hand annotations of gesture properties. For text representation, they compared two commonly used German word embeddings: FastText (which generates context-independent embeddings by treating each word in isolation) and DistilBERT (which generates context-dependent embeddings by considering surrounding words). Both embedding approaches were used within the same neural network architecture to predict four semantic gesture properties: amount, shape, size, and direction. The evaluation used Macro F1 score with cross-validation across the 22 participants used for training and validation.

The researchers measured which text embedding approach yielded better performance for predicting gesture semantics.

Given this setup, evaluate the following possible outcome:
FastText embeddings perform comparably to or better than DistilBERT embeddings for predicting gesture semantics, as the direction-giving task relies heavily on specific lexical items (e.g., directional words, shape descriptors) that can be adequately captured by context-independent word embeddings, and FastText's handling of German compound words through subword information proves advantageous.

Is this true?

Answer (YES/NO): YES